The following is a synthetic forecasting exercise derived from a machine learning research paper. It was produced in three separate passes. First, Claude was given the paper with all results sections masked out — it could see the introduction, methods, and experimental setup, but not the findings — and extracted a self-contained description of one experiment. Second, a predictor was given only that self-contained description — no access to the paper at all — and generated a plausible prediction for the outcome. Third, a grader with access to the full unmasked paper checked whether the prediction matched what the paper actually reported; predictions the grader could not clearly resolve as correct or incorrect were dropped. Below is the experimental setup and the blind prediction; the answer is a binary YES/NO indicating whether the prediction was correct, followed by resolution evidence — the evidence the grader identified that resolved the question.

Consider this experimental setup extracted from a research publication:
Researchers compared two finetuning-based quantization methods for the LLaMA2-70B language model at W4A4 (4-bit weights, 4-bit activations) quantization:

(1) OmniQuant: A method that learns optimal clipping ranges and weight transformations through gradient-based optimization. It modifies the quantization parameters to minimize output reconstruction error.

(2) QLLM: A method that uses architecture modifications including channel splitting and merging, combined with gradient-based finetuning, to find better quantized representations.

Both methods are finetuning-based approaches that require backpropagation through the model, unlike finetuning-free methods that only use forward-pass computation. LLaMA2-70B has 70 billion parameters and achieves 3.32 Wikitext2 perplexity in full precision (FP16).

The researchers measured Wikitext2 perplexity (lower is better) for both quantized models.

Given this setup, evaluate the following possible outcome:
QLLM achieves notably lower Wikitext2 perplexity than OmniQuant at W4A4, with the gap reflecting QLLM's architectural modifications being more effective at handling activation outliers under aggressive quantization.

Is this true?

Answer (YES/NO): YES